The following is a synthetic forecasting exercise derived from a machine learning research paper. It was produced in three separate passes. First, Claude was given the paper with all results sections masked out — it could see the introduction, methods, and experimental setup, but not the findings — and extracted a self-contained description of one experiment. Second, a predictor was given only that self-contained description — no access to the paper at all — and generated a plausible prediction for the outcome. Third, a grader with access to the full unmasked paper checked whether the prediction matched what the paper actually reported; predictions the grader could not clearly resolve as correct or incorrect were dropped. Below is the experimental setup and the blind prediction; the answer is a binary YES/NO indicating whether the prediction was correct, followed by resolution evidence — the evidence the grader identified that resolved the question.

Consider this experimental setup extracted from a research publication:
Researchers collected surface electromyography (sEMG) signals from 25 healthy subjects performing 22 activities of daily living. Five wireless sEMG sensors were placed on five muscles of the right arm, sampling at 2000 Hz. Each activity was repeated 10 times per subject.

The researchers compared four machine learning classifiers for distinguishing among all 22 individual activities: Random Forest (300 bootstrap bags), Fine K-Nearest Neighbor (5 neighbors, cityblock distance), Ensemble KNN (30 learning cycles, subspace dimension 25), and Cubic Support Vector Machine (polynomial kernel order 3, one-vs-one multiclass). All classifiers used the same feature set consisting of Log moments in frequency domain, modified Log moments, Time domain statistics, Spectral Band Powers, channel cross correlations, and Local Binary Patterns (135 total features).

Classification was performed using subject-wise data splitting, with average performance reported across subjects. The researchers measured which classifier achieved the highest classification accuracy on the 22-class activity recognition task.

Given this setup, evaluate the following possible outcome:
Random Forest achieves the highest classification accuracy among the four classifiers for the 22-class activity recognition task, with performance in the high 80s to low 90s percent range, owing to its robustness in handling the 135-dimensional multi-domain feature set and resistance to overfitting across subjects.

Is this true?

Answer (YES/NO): NO